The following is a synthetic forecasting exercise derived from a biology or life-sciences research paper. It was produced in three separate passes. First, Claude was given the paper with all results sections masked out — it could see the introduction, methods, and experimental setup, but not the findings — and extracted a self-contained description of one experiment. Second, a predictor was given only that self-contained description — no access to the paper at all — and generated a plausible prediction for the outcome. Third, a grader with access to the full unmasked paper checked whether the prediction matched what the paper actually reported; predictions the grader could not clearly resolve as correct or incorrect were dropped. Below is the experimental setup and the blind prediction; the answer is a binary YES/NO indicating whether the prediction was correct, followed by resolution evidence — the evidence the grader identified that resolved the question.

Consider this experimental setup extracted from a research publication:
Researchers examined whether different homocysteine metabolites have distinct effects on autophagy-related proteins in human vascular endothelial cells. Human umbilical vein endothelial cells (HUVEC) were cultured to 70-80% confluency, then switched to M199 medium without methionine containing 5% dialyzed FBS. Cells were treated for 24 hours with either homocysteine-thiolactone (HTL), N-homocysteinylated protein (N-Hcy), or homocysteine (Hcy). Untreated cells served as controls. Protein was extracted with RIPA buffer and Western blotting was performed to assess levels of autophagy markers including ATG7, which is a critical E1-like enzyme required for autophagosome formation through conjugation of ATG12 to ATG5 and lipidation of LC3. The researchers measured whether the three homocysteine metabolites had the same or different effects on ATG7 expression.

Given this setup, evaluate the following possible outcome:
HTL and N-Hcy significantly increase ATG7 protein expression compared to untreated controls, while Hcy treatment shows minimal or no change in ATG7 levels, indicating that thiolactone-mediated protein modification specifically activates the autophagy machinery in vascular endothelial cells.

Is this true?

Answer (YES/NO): NO